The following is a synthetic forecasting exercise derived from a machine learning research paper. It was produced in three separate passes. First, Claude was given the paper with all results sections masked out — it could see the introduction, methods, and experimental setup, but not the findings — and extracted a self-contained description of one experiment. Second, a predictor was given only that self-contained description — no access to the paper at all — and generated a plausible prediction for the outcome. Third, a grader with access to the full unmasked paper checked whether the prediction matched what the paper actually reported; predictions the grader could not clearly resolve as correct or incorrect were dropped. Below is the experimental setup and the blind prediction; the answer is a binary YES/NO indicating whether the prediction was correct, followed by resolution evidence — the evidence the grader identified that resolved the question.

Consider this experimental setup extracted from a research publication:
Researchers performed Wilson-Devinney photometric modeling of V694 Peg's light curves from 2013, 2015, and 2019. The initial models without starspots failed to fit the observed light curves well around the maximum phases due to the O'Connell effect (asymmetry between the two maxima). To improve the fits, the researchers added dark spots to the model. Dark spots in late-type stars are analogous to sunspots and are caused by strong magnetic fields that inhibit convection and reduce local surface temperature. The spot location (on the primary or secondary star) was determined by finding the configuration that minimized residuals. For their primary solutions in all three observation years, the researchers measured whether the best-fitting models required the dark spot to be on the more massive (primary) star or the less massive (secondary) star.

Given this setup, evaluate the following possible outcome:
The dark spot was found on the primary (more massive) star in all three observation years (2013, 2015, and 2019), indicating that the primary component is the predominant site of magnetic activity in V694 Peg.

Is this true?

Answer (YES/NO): YES